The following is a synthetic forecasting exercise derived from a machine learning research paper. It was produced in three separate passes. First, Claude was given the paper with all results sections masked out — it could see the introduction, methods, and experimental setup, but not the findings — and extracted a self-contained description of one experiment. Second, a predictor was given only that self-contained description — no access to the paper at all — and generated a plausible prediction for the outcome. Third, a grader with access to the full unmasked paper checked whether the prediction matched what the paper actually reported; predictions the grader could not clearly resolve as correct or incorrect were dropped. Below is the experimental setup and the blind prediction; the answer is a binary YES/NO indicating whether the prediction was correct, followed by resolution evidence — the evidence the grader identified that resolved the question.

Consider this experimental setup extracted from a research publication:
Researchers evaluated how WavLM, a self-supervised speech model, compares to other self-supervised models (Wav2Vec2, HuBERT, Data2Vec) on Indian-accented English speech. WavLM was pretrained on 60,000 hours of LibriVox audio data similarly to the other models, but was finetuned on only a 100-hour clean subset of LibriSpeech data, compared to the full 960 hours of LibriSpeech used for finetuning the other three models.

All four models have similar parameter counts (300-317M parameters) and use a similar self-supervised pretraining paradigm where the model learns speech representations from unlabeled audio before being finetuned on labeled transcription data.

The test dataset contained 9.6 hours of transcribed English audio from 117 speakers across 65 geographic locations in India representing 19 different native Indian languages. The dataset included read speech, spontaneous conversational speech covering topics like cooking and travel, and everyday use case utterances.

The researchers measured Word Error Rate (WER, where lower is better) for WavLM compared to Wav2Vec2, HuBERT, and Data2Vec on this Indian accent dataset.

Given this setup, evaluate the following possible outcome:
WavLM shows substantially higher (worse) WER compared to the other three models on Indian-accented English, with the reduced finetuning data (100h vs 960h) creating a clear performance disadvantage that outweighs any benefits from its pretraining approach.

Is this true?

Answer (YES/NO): YES